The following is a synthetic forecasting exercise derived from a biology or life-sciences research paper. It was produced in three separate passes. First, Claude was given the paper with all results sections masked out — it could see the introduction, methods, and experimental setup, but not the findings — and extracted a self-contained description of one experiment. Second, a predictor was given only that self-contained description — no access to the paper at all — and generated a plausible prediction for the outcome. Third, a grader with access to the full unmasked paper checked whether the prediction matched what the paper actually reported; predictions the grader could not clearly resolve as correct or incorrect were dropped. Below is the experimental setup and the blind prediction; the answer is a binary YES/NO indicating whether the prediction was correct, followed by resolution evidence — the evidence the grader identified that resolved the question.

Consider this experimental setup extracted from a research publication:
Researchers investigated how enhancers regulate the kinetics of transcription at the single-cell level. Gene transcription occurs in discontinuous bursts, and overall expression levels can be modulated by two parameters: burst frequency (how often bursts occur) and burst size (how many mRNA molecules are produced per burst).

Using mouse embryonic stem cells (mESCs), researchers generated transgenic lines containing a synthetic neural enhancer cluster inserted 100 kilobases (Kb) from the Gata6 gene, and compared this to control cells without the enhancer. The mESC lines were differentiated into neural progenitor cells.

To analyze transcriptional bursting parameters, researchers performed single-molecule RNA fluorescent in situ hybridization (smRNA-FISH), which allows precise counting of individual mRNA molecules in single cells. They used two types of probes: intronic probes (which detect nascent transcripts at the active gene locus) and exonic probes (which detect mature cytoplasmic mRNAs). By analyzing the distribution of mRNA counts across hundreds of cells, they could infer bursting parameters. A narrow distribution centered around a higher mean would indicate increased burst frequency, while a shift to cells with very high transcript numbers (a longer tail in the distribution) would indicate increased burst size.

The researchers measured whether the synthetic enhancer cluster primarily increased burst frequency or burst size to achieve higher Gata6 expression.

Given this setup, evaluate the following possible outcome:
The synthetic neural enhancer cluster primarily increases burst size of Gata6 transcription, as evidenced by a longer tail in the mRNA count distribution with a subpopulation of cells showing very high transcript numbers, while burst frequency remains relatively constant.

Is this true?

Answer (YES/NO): NO